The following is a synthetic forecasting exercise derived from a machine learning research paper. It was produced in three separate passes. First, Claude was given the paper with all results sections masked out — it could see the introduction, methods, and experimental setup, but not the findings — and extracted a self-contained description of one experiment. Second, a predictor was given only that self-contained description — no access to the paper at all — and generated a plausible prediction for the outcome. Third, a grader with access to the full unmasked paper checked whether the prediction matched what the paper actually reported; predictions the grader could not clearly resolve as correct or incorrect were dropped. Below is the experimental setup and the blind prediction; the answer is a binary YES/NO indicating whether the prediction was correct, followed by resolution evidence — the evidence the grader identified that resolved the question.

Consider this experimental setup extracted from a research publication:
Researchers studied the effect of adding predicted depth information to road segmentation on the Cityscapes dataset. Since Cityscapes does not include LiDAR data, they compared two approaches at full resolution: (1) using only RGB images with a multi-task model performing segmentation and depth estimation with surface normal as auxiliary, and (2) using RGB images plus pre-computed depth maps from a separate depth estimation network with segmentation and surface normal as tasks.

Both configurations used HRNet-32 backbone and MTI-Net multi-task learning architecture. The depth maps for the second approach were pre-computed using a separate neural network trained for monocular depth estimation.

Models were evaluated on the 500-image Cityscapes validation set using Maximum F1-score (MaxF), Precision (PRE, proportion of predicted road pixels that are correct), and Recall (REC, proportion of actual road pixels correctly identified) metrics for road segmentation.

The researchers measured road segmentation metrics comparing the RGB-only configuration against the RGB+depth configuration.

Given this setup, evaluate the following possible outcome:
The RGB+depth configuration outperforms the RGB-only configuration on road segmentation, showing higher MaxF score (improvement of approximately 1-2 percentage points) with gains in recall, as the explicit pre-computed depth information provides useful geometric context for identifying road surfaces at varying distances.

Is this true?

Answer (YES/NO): NO